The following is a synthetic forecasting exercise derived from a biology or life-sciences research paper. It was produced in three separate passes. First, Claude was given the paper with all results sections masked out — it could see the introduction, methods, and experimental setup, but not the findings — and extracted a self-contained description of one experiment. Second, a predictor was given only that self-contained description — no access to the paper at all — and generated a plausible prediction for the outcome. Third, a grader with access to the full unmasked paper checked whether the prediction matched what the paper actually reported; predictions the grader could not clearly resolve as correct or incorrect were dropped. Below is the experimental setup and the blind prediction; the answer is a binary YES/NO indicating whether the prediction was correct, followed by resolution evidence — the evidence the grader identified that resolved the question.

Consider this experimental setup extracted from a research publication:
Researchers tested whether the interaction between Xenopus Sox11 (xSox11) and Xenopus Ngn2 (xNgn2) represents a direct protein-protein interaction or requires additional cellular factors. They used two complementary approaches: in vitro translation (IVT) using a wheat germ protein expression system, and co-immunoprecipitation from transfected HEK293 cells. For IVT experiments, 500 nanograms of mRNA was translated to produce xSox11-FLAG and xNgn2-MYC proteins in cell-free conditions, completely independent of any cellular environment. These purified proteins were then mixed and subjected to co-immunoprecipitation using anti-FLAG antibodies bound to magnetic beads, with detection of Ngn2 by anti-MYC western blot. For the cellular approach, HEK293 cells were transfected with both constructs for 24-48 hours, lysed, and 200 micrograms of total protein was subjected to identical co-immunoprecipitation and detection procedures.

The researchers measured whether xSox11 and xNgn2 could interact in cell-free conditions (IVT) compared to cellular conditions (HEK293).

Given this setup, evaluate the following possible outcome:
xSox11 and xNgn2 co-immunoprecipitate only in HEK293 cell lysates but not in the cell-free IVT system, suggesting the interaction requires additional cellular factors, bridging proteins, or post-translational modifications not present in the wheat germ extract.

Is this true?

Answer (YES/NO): NO